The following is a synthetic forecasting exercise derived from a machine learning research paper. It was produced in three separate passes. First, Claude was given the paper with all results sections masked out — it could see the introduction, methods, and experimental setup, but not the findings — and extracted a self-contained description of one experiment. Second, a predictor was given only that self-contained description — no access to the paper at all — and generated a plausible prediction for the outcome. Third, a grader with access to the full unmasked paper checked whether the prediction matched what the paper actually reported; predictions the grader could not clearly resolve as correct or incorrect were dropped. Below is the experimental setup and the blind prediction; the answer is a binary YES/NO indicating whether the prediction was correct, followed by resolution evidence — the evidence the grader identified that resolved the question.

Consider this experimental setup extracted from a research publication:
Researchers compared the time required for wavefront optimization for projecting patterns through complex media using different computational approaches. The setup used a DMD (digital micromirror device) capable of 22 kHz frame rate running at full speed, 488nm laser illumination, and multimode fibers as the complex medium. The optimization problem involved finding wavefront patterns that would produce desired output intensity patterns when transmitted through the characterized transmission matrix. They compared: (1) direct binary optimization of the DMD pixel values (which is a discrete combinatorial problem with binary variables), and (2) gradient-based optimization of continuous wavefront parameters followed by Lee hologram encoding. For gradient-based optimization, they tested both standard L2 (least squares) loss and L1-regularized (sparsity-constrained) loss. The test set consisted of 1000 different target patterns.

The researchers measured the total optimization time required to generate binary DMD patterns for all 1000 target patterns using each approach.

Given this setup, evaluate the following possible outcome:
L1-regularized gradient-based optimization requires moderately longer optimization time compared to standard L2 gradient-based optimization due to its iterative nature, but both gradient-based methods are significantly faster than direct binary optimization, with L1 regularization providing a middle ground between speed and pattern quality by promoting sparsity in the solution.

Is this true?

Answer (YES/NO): NO